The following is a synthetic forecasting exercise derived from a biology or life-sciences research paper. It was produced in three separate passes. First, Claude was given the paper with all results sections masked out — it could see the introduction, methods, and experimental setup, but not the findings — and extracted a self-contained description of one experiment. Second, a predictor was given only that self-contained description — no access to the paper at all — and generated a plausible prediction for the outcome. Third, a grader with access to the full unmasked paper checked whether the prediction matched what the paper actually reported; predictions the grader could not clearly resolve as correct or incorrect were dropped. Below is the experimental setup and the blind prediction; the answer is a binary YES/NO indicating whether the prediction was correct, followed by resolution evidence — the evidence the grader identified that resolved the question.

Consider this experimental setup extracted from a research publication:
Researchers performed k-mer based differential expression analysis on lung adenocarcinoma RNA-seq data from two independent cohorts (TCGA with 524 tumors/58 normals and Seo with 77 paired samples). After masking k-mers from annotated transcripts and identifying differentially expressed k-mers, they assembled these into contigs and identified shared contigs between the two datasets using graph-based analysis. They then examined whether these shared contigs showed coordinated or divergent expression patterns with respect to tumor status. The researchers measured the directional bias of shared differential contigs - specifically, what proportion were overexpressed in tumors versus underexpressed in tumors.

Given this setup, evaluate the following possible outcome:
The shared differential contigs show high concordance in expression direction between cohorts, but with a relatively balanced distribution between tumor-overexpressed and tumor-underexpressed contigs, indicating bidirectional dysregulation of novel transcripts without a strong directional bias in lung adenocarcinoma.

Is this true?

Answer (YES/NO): NO